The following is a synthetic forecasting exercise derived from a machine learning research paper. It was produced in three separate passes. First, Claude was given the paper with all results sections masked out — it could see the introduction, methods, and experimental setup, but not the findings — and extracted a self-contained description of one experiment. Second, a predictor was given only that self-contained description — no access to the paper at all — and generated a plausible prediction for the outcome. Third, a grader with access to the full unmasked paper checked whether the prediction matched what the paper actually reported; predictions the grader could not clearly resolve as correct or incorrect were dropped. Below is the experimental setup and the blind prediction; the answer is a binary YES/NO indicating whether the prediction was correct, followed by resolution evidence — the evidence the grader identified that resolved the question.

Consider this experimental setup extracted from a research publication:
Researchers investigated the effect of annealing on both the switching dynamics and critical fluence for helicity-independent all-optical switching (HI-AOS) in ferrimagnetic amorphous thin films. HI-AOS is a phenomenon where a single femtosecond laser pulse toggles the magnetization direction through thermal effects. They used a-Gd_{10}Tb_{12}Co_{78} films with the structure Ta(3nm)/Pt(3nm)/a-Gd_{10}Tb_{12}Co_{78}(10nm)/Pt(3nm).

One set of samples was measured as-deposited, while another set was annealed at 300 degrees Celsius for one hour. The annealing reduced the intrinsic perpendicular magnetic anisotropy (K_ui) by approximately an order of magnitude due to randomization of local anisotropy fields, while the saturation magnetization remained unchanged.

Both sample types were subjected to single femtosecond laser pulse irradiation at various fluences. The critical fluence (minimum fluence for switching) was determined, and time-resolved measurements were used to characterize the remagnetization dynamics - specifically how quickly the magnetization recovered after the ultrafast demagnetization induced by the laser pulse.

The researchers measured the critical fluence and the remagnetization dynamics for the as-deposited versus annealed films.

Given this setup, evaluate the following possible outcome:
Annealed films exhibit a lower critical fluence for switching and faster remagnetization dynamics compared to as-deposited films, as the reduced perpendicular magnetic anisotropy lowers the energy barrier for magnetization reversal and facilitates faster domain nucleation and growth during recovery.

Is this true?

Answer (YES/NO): NO